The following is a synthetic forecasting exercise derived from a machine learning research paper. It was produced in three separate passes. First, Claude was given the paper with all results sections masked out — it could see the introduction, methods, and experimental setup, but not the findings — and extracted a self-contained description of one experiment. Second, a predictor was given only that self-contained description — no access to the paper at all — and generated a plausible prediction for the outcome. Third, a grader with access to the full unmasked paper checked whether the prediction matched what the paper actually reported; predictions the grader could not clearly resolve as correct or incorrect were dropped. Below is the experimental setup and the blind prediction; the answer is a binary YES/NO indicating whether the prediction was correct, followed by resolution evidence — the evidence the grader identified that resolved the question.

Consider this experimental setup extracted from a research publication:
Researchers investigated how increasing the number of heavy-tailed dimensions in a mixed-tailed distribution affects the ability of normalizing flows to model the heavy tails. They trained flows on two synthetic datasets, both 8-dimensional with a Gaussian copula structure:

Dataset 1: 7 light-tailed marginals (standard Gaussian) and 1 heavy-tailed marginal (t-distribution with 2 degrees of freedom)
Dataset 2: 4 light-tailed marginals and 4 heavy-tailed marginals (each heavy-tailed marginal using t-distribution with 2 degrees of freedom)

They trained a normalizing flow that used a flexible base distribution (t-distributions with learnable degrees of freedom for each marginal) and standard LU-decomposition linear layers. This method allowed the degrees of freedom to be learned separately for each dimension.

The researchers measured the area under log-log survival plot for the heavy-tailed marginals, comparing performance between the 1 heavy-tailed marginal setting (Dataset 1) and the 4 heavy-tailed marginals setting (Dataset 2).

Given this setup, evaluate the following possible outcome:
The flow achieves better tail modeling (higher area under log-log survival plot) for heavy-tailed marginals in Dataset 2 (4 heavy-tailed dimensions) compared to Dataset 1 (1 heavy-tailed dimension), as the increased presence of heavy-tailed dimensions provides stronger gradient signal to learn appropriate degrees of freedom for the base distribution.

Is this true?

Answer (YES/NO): NO